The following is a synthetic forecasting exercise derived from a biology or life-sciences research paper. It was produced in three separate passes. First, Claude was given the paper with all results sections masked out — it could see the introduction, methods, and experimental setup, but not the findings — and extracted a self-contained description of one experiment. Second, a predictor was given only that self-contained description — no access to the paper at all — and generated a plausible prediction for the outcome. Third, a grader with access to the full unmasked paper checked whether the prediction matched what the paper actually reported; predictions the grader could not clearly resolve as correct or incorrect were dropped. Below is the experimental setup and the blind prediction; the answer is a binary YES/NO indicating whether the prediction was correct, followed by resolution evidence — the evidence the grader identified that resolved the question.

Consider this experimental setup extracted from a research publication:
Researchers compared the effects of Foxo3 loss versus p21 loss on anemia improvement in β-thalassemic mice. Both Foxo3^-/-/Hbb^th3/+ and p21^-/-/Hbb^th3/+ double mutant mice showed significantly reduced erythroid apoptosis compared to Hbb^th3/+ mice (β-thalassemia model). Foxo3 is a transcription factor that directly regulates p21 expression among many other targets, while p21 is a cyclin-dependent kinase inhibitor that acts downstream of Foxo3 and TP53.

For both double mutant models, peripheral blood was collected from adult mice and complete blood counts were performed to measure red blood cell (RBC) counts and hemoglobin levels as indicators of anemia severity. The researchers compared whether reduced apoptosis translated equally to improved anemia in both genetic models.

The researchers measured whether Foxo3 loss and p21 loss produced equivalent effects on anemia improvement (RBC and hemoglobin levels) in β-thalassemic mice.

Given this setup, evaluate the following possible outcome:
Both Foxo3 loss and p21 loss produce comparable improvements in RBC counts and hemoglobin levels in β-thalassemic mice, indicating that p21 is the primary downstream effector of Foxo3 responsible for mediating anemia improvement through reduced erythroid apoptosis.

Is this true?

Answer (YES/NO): NO